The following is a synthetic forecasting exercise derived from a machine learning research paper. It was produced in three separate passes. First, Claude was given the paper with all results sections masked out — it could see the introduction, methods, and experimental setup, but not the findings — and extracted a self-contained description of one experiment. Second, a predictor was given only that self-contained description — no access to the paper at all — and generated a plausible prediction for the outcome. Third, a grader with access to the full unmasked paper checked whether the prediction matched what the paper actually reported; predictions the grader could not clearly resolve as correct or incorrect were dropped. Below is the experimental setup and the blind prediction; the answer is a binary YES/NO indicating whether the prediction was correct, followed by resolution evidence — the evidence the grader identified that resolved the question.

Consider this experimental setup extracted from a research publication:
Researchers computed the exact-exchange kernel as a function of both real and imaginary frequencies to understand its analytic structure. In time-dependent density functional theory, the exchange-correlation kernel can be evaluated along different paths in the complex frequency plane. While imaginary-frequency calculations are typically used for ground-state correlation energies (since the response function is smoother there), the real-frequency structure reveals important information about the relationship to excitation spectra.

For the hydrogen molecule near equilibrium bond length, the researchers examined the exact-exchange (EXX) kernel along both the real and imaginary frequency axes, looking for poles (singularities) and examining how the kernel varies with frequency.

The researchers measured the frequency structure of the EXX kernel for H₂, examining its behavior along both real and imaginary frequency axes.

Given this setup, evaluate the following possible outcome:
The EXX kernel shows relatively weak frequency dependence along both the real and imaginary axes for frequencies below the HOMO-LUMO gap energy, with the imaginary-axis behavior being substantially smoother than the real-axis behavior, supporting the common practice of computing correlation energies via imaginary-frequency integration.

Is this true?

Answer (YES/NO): NO